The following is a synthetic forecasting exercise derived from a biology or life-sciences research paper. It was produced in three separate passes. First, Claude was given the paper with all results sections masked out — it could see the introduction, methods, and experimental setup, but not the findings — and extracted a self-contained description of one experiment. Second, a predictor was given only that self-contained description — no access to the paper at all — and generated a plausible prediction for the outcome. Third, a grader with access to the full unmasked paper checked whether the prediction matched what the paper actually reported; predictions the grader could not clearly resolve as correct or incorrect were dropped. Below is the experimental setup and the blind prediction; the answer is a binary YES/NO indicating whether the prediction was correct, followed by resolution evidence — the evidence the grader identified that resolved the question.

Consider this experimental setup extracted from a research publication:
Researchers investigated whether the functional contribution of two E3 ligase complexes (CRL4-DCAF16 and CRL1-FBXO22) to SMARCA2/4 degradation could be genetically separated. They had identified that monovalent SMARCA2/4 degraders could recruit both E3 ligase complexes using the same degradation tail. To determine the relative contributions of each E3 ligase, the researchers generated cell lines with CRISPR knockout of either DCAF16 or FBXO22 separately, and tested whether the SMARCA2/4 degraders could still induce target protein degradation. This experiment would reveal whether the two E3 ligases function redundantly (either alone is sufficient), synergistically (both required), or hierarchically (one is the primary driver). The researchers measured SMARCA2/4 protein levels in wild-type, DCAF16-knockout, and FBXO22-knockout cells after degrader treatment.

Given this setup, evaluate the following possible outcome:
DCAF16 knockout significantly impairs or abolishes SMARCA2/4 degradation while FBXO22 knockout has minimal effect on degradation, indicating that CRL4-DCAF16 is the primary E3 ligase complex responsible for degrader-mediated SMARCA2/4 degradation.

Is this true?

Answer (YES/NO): NO